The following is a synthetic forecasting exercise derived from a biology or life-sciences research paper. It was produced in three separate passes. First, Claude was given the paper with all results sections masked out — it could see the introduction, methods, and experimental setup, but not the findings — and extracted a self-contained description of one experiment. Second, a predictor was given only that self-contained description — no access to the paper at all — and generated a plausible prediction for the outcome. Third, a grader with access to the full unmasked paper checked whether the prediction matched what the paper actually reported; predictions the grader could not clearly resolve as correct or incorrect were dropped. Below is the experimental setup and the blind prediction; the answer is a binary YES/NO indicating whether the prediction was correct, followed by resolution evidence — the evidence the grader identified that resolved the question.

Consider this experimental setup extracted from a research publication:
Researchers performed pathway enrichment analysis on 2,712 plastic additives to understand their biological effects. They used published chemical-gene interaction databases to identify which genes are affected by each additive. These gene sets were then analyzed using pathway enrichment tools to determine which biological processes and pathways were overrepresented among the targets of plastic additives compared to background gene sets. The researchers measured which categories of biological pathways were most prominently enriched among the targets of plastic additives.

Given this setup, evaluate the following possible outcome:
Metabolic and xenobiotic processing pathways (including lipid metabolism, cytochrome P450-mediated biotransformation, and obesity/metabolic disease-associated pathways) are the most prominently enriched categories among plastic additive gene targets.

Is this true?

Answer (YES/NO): NO